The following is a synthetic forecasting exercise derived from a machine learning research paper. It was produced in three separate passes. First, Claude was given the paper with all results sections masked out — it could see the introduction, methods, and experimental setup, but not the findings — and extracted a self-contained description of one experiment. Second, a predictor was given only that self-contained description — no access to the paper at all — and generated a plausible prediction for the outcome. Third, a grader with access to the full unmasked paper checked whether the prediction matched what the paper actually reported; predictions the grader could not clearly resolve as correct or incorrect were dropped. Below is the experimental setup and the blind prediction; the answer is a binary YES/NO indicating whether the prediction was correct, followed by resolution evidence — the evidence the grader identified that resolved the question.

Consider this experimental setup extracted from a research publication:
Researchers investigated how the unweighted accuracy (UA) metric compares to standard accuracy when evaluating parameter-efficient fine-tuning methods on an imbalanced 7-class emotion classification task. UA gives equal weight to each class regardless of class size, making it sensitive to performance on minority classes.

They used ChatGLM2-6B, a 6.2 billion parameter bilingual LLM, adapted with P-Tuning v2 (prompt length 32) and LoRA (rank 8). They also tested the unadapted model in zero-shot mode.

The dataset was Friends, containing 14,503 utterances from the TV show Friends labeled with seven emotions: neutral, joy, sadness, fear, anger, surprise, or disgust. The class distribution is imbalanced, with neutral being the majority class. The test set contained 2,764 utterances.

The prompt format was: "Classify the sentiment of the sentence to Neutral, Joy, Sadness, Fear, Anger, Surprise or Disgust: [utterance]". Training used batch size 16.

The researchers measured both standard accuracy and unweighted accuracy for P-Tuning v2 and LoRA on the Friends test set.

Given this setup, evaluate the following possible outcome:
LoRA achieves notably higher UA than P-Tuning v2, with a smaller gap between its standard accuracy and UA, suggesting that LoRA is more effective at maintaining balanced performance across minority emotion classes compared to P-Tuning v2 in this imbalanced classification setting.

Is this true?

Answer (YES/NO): NO